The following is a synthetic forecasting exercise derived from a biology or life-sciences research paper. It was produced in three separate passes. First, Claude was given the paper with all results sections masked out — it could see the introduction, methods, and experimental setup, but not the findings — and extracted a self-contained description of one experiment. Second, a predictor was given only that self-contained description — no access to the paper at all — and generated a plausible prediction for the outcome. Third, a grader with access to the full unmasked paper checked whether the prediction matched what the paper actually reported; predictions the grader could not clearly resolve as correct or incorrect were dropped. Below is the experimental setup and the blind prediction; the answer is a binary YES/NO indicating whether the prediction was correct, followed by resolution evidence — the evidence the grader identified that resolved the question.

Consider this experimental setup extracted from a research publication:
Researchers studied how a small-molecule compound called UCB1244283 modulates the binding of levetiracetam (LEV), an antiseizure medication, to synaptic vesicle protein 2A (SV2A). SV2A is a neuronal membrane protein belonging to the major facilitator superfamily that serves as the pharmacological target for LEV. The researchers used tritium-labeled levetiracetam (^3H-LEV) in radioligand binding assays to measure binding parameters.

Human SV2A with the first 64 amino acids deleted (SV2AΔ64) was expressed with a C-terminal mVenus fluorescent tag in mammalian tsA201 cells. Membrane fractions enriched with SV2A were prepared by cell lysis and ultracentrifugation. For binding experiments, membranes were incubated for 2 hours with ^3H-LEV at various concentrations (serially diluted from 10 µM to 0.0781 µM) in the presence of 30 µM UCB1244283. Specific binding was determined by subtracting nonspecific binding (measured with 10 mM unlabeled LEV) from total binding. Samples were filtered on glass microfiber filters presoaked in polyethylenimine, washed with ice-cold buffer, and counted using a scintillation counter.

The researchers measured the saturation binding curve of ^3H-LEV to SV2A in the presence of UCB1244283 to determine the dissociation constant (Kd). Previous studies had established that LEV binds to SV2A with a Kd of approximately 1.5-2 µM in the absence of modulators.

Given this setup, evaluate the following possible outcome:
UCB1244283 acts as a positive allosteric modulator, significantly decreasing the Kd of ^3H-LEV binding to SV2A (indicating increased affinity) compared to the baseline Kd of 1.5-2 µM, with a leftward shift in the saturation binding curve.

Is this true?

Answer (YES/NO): NO